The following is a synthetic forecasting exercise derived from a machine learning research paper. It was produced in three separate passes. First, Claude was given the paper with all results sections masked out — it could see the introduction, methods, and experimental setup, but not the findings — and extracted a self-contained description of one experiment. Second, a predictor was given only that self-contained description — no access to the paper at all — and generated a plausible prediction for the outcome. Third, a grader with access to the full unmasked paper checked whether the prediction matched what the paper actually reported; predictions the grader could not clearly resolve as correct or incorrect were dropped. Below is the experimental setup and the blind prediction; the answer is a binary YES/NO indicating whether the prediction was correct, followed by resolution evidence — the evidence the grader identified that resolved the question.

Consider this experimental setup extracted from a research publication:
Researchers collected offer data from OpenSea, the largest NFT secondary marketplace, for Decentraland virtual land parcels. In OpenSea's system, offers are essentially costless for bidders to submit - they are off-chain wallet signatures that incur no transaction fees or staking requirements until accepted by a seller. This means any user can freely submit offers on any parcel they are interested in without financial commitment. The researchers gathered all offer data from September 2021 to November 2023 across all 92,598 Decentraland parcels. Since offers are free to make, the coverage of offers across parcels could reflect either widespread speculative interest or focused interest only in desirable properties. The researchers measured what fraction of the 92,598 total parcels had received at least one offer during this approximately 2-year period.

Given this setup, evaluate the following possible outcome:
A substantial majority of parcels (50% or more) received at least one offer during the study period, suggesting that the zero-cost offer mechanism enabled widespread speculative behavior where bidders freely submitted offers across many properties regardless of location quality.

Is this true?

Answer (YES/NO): YES